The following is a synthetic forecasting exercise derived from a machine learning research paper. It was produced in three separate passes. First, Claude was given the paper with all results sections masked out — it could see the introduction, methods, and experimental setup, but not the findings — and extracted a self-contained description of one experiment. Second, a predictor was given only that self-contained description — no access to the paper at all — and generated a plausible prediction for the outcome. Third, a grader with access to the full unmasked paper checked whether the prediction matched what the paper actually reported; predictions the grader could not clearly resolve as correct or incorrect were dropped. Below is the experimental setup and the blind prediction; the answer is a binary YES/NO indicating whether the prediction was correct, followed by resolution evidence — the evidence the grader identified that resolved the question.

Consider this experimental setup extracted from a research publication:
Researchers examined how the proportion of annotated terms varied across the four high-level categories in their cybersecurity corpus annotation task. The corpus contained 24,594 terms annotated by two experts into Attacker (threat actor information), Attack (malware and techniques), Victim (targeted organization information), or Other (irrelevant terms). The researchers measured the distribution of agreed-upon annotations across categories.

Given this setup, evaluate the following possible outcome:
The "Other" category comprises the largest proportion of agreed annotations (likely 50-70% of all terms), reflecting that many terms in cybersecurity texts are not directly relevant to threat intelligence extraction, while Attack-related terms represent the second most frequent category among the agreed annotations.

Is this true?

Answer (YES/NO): NO